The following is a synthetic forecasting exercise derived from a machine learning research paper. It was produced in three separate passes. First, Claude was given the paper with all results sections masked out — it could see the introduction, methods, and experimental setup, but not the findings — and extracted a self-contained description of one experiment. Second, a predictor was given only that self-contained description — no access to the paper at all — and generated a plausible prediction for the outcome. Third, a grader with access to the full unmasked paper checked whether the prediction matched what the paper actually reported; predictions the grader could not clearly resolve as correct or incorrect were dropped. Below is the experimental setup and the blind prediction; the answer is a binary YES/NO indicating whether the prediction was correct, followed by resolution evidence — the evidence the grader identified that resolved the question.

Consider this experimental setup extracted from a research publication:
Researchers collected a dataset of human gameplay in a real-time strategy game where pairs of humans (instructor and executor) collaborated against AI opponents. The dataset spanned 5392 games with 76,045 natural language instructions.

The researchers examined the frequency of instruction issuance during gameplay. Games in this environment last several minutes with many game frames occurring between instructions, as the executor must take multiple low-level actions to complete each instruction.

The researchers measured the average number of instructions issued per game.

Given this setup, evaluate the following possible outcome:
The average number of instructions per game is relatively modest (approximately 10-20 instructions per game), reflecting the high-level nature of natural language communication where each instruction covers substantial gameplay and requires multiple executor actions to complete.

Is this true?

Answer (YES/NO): YES